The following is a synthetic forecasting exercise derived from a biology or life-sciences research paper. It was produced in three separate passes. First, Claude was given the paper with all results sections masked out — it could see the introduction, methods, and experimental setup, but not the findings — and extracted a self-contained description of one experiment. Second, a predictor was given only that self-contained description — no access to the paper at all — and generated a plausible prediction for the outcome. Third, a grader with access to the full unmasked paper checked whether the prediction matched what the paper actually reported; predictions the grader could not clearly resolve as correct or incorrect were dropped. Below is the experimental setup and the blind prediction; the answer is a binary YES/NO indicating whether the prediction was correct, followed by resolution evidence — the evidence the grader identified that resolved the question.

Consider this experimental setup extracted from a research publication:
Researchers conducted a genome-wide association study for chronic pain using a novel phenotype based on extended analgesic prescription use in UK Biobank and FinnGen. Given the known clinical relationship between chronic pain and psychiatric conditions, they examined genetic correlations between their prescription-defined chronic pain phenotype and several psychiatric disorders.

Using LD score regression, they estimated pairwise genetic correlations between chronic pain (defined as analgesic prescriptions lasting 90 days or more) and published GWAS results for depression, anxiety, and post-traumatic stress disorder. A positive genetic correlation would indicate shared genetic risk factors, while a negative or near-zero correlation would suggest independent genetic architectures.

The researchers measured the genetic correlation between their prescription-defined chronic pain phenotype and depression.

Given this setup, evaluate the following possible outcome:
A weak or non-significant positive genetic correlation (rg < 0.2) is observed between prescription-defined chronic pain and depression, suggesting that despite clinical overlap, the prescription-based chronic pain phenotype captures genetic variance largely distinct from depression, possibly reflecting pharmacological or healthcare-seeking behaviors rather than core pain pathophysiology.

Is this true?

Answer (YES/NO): NO